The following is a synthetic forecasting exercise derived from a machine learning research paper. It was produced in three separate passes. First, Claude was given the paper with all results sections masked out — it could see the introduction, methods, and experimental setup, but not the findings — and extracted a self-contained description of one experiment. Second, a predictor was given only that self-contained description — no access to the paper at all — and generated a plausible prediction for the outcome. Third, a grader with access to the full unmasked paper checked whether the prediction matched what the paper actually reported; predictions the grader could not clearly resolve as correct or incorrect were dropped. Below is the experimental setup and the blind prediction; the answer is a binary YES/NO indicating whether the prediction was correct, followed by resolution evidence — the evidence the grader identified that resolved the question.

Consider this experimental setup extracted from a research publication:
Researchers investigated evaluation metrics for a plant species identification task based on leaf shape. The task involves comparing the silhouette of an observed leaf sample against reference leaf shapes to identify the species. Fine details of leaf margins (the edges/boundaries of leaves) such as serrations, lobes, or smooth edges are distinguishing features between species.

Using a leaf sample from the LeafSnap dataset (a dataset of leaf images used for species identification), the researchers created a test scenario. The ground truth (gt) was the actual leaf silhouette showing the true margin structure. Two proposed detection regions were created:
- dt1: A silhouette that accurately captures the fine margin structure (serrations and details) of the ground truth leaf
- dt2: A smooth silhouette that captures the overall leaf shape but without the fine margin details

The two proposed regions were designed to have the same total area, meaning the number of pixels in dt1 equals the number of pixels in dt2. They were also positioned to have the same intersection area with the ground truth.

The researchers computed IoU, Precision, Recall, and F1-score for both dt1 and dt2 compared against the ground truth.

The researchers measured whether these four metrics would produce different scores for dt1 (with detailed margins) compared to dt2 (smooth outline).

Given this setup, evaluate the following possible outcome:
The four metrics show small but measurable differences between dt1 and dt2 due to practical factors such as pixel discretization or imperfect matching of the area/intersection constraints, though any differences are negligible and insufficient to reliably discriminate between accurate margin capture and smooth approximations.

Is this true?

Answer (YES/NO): NO